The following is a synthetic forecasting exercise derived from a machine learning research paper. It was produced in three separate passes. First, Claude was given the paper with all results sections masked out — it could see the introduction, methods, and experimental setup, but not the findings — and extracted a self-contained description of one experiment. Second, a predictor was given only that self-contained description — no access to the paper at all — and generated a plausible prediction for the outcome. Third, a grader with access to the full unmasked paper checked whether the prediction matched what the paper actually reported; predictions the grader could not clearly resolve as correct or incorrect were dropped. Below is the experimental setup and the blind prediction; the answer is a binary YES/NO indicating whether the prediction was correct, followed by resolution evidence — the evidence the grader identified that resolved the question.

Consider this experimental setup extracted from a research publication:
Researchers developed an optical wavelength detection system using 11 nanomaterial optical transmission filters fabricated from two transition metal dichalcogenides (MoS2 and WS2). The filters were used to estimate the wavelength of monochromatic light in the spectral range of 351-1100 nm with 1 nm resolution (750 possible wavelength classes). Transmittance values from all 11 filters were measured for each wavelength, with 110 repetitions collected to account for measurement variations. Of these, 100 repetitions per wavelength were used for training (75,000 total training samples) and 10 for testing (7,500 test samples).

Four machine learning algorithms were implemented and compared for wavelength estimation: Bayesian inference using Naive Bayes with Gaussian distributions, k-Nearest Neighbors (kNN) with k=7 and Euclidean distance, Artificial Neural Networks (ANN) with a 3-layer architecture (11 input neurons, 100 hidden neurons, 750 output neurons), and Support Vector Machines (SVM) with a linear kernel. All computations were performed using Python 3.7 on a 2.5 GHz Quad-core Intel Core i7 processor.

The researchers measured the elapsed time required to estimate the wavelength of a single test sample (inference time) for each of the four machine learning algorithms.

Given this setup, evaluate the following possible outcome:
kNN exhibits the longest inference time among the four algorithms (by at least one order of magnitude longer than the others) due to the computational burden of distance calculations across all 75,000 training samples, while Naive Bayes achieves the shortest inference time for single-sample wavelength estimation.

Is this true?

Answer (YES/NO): NO